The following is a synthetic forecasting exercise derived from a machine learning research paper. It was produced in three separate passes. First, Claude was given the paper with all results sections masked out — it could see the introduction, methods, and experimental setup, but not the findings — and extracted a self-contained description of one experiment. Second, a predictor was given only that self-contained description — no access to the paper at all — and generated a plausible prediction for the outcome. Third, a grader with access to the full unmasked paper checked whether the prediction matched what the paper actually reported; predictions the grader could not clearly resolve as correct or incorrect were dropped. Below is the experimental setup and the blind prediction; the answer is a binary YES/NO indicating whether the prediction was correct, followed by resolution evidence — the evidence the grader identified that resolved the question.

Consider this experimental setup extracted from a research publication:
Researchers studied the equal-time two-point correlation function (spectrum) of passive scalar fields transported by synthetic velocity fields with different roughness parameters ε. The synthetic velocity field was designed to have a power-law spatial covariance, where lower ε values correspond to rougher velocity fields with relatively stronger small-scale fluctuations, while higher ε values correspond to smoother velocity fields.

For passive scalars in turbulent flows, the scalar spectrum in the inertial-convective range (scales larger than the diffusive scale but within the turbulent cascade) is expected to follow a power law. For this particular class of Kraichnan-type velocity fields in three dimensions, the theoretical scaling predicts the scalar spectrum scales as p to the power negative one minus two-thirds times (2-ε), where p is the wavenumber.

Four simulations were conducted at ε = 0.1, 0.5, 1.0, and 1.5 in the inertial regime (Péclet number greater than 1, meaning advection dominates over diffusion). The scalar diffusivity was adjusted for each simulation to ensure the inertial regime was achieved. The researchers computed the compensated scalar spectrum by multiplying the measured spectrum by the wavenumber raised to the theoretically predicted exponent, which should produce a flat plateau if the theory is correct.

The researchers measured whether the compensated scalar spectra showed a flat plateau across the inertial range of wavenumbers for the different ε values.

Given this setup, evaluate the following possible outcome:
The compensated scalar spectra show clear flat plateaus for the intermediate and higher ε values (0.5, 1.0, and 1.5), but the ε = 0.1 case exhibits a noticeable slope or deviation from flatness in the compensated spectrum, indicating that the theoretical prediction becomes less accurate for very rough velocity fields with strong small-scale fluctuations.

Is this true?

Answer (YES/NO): NO